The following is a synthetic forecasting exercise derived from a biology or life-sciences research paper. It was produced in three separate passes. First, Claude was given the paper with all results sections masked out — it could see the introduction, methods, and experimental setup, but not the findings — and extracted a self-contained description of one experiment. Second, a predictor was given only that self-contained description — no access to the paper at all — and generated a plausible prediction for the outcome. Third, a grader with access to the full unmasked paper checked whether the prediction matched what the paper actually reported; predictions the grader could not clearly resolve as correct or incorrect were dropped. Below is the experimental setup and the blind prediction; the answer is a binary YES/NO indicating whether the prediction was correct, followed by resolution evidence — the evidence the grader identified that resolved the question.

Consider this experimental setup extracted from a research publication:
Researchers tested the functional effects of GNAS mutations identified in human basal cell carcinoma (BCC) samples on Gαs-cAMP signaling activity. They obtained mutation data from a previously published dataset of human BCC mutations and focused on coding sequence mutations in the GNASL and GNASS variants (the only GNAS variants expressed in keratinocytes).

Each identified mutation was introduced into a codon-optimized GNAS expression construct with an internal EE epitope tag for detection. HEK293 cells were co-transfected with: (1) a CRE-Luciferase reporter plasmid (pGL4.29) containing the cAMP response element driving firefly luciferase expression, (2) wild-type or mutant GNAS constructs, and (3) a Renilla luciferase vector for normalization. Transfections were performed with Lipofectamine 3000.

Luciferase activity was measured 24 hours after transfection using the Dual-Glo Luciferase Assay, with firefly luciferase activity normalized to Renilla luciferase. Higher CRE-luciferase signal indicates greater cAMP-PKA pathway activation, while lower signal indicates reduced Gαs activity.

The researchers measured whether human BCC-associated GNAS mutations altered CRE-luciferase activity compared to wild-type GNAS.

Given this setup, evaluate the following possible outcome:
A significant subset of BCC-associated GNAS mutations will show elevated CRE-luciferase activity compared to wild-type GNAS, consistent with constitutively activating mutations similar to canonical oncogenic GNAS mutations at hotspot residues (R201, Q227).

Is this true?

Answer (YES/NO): NO